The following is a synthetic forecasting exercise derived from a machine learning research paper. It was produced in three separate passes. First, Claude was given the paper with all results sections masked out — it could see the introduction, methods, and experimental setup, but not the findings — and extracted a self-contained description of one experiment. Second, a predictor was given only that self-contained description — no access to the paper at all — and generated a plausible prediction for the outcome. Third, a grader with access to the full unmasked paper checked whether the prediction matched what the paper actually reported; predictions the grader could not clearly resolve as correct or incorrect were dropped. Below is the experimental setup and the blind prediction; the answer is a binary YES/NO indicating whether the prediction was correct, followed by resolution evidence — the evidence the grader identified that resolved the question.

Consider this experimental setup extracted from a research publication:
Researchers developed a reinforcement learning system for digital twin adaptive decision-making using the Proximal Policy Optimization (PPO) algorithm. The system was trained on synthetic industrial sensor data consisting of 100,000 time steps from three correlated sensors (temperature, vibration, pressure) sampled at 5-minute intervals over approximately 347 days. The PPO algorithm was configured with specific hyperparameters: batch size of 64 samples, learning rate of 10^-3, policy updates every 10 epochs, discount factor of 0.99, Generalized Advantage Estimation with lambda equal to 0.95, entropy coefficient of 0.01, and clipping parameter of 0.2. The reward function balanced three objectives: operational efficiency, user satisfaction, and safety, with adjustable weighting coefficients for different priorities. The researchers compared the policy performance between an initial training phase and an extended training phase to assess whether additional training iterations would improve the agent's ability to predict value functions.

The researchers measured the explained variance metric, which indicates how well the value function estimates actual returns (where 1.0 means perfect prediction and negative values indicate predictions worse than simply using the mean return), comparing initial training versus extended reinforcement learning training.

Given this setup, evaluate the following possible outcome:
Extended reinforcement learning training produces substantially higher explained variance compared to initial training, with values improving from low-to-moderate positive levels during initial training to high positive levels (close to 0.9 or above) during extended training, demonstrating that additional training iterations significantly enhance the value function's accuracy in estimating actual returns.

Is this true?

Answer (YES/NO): NO